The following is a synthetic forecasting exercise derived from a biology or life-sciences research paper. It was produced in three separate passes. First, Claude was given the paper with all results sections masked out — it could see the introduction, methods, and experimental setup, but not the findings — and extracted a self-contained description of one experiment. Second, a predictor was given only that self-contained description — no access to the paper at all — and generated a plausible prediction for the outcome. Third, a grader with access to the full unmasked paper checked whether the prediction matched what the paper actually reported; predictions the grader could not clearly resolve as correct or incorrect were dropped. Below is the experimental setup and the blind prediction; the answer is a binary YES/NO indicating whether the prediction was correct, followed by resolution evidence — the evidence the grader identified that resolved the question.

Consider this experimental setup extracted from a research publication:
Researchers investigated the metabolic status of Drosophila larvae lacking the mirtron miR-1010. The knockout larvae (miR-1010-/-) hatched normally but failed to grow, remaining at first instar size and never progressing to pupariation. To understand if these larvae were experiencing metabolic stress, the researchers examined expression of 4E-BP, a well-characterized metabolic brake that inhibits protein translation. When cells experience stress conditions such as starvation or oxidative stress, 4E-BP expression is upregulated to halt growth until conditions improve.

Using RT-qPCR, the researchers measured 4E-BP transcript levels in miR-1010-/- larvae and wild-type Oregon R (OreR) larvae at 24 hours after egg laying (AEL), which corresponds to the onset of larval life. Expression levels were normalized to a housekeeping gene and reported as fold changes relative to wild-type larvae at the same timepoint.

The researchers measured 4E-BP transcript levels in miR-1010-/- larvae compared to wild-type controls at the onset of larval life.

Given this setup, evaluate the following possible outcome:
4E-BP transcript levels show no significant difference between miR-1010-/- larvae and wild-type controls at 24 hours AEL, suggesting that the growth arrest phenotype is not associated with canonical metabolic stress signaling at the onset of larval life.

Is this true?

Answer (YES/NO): NO